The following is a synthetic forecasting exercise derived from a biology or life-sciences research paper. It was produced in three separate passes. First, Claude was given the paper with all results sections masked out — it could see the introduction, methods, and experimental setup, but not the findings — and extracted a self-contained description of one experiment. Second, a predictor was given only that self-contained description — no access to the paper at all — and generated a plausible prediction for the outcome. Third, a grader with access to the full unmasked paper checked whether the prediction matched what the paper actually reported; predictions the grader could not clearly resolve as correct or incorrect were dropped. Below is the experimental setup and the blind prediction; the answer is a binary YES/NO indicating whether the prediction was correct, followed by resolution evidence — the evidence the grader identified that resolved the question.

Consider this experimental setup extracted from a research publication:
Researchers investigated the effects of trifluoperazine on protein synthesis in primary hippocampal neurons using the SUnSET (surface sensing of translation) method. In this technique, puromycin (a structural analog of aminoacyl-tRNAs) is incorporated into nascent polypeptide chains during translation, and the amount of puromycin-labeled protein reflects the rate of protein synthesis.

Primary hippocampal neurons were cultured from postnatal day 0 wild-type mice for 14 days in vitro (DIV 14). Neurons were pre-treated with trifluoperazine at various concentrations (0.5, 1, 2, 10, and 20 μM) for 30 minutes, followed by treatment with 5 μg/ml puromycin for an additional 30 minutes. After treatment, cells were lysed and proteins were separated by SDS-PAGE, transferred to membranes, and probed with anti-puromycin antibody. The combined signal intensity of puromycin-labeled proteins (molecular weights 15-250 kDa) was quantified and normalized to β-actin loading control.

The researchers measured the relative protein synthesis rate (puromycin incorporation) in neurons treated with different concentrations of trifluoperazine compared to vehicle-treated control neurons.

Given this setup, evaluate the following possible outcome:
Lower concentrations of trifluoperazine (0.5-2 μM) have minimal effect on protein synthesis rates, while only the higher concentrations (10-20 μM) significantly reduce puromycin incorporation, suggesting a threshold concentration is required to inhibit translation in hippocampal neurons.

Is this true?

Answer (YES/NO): NO